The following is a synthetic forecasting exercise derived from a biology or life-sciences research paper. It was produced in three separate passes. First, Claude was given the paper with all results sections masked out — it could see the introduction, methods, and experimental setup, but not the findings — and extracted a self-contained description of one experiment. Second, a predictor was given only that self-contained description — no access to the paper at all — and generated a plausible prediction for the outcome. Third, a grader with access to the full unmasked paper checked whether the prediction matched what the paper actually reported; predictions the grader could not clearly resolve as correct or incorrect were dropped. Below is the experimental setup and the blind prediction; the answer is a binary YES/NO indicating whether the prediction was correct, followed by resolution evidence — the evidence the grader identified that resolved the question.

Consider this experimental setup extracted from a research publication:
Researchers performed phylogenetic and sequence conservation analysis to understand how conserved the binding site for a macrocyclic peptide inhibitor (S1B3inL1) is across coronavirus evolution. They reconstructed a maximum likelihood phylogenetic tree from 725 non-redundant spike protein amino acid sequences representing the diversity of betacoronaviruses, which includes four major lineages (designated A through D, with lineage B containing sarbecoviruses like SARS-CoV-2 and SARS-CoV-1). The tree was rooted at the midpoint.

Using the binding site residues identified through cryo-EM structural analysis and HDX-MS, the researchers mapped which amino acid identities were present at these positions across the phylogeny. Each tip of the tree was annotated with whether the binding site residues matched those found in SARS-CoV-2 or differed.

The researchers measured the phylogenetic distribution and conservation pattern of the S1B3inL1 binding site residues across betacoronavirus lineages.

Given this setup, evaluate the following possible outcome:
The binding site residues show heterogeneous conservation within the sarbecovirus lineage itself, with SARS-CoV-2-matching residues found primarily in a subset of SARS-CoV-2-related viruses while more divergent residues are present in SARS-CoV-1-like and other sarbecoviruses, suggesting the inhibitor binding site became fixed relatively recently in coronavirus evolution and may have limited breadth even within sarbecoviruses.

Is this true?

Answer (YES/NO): NO